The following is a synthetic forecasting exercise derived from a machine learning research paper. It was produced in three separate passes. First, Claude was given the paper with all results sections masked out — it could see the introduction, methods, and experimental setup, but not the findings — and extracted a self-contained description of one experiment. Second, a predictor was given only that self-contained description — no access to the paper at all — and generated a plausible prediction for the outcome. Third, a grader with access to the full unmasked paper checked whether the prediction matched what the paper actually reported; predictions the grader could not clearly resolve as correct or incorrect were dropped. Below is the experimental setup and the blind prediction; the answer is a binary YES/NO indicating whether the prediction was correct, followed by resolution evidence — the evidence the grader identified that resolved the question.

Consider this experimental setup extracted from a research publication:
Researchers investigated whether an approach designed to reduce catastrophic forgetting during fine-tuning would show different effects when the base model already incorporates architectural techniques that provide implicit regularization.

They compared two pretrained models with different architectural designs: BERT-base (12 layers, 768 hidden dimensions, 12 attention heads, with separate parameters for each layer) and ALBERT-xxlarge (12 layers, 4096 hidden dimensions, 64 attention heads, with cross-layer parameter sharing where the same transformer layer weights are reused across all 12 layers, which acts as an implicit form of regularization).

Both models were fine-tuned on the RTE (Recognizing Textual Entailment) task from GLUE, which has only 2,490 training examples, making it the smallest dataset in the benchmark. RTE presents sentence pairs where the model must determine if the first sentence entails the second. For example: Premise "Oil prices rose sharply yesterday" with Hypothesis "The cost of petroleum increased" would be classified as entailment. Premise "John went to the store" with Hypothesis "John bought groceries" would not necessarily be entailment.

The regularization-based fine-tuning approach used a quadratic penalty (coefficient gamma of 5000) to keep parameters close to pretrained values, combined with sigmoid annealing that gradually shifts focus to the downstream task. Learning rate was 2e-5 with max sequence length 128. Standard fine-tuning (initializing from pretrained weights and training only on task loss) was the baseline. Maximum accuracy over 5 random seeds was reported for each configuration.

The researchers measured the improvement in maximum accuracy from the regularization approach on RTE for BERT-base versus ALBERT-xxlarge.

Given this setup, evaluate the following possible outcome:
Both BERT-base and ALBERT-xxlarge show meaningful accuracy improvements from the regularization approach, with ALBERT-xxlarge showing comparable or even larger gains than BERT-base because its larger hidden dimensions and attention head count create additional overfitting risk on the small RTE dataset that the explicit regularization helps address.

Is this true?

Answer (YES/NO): NO